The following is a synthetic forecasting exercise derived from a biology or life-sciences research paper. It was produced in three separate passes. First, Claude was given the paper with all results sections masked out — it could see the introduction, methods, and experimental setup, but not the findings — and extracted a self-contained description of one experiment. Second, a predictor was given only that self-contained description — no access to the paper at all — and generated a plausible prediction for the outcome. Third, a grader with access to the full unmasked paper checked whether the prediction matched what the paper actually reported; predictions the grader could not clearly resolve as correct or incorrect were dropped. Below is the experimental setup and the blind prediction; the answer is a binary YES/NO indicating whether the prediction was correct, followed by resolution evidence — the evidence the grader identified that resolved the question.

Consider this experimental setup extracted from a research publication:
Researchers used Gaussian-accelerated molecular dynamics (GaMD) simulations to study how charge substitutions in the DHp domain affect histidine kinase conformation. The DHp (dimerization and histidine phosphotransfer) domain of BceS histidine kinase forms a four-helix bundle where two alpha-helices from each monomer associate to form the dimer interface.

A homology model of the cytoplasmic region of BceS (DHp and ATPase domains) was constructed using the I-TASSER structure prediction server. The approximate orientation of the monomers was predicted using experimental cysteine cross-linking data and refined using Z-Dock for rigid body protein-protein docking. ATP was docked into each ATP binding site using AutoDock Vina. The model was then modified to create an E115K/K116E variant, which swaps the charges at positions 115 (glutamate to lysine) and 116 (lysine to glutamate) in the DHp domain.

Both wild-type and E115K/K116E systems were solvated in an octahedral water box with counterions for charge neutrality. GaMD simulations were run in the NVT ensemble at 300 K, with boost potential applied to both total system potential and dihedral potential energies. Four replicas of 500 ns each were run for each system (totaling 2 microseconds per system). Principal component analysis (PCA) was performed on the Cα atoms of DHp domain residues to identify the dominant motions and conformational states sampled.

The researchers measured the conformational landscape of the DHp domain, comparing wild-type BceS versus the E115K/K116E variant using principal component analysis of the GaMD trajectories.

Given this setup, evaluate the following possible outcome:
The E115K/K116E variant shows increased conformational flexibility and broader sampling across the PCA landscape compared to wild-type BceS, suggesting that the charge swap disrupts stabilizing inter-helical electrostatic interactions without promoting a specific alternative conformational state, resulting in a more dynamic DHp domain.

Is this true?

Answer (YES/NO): NO